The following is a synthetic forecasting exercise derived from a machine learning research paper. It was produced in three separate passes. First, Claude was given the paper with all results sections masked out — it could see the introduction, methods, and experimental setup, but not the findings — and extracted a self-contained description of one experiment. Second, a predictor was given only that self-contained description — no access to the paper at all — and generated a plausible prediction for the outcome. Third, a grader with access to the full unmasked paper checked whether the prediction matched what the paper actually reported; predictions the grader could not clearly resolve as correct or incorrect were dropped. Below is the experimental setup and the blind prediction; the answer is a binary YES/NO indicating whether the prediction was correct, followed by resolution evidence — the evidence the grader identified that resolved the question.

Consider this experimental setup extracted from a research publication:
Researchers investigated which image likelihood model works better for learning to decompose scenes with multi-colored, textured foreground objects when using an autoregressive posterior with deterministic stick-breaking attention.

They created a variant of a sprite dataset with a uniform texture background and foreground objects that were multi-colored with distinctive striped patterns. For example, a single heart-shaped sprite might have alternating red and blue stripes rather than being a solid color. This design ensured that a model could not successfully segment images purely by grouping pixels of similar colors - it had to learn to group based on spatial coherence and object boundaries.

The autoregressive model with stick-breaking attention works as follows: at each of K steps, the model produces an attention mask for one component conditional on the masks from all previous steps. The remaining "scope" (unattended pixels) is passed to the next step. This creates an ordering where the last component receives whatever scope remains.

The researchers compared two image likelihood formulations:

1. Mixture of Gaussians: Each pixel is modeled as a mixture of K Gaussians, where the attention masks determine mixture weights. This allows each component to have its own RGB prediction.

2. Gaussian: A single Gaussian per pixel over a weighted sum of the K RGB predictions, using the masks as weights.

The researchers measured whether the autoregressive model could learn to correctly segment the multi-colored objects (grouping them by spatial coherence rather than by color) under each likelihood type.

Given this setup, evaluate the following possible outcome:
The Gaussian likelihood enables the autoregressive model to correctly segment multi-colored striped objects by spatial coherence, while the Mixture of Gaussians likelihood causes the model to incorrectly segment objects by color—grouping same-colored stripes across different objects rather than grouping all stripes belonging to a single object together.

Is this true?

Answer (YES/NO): YES